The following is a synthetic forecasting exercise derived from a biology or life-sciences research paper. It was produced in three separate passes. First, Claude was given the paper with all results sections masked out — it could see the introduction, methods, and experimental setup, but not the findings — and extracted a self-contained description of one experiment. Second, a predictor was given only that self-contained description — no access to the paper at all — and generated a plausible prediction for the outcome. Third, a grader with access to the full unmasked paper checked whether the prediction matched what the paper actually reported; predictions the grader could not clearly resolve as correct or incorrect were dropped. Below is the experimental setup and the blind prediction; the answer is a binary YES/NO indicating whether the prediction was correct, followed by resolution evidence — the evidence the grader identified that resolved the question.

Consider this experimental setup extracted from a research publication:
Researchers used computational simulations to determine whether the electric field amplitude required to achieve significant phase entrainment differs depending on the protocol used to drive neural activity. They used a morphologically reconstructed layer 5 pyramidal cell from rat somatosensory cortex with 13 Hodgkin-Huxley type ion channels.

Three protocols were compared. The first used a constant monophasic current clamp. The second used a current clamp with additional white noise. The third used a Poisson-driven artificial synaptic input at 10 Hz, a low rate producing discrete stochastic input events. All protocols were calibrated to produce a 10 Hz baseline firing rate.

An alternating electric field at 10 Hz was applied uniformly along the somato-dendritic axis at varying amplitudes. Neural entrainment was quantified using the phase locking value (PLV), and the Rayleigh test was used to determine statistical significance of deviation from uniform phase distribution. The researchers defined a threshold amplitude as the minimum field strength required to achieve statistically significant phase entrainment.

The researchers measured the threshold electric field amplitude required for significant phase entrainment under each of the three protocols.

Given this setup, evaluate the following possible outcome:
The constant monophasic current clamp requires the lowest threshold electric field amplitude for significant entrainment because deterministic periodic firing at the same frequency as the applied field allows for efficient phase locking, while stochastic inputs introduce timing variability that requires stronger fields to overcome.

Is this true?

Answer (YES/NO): YES